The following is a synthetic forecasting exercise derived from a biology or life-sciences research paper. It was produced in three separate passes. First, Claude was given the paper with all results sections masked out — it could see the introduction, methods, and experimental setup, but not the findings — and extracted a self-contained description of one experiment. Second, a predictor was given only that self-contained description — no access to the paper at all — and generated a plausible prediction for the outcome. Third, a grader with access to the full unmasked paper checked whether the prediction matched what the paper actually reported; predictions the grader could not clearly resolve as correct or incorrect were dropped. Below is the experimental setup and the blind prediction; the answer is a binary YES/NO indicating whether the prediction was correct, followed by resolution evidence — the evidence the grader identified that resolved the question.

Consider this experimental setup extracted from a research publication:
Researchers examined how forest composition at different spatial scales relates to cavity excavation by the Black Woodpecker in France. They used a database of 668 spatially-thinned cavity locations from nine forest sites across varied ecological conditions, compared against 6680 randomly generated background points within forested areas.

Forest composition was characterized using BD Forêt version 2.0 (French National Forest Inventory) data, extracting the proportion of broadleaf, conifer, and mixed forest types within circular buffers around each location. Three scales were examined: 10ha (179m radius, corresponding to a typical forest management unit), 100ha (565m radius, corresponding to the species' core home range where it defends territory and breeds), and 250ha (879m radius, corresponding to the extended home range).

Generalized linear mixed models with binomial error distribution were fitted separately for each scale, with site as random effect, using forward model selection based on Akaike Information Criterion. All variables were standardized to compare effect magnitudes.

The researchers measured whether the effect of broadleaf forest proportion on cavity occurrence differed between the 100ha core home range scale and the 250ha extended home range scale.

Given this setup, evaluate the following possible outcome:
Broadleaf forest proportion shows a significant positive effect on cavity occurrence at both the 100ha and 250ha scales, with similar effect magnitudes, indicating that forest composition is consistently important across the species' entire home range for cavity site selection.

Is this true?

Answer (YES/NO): NO